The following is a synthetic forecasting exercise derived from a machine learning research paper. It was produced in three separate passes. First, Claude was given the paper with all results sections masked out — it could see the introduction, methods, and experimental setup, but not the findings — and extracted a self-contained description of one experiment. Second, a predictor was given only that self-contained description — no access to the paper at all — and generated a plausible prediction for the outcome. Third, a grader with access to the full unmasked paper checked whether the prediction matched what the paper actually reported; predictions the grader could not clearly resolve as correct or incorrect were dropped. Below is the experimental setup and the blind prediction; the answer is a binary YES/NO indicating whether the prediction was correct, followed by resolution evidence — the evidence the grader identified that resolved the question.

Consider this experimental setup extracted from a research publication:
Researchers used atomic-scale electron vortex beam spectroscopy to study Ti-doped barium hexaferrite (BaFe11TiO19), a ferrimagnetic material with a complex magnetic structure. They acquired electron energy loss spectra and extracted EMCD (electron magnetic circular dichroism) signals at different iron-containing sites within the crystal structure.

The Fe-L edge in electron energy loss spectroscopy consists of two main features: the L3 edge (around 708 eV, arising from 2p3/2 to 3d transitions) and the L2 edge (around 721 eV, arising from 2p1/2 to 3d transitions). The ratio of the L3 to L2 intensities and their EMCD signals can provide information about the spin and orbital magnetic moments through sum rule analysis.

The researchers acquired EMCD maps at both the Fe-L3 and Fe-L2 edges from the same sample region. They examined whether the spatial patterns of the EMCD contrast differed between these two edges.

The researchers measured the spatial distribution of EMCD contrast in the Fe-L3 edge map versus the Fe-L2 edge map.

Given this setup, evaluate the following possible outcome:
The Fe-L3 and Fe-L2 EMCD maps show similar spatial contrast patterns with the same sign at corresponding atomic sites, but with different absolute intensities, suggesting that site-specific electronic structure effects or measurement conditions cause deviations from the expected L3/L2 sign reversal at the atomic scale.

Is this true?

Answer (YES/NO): NO